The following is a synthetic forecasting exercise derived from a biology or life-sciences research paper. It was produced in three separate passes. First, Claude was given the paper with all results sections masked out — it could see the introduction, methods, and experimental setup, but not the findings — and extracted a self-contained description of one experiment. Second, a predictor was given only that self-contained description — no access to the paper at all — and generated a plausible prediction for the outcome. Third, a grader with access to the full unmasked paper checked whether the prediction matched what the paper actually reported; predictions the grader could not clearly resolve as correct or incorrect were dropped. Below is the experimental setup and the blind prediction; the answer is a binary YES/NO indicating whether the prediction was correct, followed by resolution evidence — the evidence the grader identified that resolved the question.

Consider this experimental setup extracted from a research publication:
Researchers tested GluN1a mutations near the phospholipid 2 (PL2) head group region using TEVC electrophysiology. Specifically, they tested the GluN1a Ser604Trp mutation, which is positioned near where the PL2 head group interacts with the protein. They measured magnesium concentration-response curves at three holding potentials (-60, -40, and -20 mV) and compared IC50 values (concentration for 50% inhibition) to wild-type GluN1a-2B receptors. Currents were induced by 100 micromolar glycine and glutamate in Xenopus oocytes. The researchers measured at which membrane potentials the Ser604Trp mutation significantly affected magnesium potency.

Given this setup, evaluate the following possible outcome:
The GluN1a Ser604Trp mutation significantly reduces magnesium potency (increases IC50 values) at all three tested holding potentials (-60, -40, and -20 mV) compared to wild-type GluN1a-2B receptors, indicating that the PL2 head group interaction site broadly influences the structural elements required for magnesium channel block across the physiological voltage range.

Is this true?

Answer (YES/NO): NO